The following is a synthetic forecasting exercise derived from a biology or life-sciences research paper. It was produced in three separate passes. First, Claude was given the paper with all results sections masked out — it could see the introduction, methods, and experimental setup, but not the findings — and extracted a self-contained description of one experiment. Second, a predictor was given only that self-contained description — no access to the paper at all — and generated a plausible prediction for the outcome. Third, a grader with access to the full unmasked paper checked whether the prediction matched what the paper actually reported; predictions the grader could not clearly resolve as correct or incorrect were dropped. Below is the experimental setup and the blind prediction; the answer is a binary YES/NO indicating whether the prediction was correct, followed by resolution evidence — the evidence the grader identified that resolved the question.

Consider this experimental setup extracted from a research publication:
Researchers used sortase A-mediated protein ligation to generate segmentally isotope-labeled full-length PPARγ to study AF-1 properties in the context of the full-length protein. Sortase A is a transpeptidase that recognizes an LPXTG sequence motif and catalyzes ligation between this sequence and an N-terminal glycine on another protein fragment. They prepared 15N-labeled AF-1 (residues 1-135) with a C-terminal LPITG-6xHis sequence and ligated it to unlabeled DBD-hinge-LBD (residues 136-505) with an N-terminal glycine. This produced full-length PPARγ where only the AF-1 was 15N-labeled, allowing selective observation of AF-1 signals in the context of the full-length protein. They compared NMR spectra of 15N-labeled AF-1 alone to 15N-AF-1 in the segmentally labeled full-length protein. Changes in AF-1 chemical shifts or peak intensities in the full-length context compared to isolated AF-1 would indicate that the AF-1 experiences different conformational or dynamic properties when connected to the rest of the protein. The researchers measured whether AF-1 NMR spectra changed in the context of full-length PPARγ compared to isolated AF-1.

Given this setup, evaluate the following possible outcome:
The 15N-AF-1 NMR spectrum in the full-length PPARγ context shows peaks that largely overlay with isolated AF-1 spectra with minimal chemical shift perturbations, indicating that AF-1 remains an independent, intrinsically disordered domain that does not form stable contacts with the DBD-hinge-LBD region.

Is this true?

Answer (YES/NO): NO